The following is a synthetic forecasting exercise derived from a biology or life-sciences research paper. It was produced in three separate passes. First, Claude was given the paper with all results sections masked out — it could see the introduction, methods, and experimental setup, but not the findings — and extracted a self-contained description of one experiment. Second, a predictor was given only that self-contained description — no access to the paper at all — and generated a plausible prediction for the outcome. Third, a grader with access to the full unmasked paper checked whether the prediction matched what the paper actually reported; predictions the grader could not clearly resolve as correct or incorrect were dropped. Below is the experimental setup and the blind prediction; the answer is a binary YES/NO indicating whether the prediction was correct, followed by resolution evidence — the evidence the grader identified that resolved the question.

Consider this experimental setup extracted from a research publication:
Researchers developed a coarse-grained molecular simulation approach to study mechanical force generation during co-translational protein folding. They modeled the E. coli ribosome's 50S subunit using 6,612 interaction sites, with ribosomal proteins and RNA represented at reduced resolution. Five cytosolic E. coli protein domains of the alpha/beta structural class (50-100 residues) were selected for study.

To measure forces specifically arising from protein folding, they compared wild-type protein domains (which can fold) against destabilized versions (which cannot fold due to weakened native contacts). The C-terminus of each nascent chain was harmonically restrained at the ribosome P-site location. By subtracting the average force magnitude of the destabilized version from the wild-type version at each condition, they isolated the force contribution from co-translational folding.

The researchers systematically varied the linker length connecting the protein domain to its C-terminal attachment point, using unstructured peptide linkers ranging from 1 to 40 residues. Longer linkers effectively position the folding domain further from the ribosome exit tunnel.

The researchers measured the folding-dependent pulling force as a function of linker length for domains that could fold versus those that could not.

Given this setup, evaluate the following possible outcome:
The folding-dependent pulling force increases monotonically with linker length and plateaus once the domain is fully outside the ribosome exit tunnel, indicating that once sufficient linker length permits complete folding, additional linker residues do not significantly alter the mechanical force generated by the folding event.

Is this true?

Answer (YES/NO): NO